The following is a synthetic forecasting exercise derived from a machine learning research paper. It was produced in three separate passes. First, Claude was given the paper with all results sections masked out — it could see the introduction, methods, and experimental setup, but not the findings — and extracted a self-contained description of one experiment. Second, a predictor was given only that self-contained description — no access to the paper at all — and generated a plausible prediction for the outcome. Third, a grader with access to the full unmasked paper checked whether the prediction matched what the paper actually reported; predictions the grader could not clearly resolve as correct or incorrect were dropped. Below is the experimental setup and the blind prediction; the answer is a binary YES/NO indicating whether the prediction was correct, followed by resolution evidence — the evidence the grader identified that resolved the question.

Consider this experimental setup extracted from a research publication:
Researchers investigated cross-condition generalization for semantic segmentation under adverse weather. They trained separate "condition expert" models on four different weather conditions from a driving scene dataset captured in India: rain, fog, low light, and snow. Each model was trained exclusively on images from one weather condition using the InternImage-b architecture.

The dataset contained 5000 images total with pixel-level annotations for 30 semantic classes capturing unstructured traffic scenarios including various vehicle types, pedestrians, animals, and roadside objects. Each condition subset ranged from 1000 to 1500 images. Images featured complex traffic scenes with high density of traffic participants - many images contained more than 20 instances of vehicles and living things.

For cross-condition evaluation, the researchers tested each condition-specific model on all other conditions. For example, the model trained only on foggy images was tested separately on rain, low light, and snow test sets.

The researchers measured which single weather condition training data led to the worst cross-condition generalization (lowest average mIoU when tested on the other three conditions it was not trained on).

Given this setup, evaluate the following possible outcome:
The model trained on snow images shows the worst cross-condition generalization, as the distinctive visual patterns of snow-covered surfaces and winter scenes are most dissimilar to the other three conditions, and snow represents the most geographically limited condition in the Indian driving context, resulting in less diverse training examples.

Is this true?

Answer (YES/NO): YES